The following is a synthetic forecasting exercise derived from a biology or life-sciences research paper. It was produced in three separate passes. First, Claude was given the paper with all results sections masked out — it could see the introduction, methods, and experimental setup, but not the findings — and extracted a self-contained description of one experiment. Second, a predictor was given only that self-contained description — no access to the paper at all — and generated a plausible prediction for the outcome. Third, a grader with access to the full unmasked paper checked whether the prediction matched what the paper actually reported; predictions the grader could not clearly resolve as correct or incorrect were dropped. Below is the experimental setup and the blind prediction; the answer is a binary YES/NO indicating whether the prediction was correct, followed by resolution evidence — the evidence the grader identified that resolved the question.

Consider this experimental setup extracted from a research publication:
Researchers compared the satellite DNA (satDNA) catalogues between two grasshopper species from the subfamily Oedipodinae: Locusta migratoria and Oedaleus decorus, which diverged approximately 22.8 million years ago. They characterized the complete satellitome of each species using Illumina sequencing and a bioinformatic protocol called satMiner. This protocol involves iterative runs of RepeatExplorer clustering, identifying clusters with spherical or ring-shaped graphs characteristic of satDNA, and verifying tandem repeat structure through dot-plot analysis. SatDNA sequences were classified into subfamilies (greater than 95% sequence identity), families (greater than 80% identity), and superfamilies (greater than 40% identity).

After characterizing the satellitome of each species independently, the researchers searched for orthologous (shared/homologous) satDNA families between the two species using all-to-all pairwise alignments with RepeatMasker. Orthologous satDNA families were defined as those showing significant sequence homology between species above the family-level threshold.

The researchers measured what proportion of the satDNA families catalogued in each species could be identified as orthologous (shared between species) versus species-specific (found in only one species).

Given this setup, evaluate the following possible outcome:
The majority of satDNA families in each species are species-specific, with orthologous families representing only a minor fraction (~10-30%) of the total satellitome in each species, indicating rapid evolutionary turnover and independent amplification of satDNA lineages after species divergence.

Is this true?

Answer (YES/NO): NO